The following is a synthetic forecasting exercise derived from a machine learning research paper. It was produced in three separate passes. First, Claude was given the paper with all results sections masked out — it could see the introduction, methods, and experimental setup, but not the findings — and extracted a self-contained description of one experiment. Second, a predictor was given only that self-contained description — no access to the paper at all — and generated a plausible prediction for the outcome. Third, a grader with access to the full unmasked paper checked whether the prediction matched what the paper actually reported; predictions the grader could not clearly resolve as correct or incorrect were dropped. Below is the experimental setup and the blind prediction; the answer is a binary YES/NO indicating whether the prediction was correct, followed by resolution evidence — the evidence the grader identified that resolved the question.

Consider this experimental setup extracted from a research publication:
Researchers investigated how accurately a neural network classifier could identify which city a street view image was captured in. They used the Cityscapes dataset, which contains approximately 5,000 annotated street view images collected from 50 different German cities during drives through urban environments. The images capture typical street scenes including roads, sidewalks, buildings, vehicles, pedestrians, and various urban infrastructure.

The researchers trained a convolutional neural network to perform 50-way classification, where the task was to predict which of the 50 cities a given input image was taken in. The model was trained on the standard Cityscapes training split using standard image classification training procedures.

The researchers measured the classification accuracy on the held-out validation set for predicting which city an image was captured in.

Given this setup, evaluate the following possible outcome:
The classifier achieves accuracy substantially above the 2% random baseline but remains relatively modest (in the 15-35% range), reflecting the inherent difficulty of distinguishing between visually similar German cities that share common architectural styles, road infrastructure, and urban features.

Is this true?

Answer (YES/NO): NO